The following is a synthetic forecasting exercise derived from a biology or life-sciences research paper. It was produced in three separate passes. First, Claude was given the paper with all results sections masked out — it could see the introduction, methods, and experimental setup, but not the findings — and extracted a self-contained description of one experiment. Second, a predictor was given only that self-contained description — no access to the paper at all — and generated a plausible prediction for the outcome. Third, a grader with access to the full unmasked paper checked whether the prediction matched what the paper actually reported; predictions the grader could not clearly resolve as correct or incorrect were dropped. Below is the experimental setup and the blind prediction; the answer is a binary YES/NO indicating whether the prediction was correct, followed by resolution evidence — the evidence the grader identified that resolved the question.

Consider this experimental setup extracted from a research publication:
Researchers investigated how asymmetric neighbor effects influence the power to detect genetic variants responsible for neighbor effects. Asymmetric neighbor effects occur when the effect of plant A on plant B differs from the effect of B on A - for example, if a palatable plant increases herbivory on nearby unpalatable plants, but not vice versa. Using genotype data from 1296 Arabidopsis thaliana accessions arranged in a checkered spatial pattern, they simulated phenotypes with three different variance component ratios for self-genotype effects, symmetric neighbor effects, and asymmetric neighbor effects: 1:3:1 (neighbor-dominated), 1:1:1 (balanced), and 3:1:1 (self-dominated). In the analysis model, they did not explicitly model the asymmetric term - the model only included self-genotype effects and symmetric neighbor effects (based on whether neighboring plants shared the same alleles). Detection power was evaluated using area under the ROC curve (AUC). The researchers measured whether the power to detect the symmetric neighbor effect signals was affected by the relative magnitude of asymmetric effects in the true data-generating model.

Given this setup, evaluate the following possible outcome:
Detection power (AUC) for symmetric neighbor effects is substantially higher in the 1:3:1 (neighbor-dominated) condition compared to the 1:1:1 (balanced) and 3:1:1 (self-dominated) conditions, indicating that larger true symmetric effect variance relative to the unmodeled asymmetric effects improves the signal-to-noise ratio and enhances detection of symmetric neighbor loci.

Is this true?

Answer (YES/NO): NO